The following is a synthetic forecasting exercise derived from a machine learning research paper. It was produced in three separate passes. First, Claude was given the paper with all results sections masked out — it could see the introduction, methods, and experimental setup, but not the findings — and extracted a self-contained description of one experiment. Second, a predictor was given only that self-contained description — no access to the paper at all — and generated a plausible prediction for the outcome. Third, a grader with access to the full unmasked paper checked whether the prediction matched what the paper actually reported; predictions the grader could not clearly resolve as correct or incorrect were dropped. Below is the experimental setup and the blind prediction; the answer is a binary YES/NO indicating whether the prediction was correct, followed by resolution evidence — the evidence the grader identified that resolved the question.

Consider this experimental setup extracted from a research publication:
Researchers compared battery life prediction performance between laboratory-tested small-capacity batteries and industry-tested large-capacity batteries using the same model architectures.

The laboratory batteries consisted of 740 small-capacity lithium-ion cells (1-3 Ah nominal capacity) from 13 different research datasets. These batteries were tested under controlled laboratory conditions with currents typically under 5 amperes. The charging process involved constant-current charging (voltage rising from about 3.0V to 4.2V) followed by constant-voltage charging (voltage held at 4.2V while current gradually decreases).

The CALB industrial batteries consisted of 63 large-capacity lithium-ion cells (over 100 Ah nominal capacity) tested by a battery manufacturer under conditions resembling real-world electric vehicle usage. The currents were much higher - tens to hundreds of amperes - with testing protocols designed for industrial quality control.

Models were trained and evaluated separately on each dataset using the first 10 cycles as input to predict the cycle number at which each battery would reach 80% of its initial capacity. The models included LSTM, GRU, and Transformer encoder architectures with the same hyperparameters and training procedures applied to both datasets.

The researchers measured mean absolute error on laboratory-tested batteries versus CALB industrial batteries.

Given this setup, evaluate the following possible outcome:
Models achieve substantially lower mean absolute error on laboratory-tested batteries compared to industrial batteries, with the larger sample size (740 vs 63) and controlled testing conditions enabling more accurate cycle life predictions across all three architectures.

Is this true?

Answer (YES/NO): NO